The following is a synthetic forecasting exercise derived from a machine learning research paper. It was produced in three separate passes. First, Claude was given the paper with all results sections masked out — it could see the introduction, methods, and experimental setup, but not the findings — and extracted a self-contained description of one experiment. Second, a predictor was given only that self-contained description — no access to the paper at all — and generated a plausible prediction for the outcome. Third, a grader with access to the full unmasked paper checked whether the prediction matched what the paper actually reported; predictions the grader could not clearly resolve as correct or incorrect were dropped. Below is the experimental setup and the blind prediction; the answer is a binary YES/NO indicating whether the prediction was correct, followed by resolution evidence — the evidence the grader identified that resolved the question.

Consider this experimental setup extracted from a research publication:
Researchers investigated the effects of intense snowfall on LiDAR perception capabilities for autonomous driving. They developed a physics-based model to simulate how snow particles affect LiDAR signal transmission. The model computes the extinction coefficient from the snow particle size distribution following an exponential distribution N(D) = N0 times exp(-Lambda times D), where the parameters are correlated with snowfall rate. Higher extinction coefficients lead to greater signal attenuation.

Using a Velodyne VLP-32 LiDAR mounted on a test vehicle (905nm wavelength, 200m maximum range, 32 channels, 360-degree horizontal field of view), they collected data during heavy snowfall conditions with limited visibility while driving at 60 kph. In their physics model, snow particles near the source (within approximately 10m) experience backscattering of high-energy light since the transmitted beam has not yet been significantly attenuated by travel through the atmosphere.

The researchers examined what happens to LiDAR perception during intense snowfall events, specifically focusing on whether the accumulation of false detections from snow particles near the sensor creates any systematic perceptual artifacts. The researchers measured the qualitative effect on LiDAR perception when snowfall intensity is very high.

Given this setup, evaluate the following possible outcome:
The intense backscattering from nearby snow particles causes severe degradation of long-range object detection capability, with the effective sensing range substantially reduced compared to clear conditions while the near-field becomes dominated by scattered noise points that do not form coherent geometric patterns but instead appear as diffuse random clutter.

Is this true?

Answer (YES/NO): NO